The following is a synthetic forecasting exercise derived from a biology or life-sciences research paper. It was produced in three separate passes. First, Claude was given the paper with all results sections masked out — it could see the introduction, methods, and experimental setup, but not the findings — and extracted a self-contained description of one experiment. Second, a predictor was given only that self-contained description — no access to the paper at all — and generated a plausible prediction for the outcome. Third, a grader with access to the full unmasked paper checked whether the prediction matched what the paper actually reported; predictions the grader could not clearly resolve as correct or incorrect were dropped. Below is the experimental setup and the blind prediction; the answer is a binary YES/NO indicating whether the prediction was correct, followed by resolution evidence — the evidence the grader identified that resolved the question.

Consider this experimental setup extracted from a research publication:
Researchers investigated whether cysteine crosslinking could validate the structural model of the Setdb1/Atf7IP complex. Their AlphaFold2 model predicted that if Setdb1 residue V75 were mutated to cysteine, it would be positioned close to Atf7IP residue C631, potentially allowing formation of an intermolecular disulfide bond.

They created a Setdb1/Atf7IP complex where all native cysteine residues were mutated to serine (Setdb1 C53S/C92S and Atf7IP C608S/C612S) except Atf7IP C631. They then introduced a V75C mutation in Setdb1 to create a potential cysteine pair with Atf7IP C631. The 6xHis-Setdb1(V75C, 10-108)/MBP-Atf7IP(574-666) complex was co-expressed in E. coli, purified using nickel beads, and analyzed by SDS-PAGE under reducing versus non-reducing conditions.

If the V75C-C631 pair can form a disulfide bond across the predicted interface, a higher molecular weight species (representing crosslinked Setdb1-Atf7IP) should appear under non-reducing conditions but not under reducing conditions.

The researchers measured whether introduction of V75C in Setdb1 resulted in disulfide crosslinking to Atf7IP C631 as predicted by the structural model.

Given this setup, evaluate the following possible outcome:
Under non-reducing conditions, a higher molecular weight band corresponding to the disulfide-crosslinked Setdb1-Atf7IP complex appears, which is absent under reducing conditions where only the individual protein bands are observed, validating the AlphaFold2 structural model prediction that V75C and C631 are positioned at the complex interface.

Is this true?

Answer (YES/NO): YES